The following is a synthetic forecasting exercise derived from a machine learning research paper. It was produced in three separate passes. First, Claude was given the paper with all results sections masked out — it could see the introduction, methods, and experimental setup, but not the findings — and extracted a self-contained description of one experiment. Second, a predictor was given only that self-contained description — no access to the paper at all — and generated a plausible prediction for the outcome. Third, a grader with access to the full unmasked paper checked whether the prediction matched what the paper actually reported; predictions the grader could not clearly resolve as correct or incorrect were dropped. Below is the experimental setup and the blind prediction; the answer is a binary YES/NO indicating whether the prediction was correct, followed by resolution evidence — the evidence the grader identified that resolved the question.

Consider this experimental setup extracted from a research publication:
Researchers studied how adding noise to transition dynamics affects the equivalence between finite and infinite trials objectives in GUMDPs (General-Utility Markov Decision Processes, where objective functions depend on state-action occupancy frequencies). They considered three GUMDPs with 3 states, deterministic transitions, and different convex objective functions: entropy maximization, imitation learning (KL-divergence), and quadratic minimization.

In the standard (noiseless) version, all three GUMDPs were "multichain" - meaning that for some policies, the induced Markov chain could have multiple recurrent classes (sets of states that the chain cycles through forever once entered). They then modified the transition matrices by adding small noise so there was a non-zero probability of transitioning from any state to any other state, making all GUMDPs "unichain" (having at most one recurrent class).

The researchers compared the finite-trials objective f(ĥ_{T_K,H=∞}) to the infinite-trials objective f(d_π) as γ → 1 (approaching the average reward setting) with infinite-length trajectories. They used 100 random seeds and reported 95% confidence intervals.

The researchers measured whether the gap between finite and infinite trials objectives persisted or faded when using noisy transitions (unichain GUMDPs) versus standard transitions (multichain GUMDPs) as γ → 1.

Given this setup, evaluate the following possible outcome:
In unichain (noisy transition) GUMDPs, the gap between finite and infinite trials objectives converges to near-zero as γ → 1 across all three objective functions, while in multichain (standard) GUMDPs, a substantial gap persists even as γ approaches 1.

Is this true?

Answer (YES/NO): NO